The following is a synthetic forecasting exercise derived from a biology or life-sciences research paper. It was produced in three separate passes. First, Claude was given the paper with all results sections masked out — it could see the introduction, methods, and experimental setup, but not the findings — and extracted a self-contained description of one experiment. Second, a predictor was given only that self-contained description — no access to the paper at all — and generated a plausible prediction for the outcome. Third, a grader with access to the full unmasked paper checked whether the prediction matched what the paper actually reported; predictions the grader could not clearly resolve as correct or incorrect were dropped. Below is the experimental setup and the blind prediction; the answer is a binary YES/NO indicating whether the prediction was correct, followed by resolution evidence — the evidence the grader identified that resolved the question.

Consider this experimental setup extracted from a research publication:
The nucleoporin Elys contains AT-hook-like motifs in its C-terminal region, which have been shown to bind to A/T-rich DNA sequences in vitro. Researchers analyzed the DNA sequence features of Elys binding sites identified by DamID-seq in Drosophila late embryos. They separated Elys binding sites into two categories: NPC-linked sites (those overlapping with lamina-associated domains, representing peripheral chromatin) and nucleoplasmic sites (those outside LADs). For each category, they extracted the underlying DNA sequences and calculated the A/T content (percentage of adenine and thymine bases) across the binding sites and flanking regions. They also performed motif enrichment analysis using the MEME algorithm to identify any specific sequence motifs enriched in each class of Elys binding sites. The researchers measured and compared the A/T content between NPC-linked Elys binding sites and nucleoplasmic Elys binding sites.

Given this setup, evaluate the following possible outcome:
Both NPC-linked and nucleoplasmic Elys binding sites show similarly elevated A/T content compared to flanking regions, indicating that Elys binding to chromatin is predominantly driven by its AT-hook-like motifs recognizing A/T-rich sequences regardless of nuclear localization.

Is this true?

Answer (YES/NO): NO